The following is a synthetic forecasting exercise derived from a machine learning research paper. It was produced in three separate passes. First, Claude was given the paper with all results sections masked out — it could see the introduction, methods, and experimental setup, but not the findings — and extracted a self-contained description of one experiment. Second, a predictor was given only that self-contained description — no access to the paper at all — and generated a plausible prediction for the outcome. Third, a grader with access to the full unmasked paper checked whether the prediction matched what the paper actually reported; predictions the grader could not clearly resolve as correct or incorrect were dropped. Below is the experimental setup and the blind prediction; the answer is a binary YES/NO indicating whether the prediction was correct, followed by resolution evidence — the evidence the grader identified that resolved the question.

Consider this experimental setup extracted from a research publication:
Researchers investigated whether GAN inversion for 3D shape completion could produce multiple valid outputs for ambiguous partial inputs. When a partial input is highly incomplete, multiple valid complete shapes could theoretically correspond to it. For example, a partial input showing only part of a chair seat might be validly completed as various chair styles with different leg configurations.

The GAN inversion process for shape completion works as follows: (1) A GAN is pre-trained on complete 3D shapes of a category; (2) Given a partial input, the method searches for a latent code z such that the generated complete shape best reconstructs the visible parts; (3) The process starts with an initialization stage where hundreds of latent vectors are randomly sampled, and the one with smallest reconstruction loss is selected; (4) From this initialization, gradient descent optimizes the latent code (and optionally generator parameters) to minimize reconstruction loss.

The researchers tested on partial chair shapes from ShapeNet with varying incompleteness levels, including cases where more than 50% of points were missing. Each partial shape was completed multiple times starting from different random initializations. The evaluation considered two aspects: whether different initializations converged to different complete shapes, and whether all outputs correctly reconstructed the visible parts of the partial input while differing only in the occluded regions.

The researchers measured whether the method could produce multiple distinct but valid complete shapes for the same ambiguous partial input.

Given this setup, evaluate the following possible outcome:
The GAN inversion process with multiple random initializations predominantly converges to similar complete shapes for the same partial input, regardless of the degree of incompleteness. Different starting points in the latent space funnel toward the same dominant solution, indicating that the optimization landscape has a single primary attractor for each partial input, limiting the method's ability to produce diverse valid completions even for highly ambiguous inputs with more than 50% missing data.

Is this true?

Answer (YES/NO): NO